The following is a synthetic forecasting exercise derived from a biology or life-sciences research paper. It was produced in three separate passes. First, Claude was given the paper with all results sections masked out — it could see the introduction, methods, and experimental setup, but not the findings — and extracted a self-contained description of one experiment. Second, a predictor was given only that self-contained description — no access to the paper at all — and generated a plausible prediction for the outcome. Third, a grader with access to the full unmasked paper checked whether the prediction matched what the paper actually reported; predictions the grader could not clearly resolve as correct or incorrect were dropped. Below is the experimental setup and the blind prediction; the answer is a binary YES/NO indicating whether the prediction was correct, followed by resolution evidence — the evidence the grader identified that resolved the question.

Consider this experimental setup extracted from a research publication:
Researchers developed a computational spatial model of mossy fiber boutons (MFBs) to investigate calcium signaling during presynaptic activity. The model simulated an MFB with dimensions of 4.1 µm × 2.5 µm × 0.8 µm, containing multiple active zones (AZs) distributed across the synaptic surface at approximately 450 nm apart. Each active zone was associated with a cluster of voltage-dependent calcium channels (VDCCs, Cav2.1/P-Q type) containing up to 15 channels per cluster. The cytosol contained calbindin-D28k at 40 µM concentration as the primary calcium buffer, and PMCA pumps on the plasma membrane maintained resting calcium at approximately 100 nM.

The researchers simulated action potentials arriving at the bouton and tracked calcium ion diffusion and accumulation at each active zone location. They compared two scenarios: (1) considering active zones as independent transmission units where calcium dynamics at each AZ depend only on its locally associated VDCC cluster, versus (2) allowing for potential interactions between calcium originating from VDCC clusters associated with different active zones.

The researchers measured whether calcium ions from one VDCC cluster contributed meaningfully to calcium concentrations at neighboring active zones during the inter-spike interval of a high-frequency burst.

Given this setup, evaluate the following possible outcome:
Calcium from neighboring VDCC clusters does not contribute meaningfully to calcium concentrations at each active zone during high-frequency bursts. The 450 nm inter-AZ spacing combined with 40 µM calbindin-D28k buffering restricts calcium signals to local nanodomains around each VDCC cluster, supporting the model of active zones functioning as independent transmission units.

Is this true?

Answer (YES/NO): NO